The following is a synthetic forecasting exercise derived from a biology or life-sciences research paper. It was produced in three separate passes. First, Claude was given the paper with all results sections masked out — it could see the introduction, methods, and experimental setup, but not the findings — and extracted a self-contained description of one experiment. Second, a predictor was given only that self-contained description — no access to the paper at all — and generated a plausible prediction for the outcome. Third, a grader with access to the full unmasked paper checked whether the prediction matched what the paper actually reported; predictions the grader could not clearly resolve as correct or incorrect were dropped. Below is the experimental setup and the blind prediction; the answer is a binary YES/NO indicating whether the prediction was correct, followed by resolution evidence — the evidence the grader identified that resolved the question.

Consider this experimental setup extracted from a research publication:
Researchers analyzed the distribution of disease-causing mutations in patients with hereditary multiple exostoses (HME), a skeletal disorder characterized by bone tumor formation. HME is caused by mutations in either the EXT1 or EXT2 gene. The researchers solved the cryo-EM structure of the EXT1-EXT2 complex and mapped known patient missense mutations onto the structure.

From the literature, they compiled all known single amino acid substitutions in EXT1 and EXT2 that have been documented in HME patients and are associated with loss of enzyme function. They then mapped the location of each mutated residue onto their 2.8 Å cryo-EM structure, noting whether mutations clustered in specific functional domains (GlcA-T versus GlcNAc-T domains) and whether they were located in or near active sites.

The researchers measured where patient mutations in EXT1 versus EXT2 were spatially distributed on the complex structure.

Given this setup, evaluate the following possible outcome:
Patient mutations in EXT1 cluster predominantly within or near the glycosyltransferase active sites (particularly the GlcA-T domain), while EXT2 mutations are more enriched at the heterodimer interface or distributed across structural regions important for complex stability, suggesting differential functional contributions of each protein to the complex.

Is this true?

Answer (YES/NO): YES